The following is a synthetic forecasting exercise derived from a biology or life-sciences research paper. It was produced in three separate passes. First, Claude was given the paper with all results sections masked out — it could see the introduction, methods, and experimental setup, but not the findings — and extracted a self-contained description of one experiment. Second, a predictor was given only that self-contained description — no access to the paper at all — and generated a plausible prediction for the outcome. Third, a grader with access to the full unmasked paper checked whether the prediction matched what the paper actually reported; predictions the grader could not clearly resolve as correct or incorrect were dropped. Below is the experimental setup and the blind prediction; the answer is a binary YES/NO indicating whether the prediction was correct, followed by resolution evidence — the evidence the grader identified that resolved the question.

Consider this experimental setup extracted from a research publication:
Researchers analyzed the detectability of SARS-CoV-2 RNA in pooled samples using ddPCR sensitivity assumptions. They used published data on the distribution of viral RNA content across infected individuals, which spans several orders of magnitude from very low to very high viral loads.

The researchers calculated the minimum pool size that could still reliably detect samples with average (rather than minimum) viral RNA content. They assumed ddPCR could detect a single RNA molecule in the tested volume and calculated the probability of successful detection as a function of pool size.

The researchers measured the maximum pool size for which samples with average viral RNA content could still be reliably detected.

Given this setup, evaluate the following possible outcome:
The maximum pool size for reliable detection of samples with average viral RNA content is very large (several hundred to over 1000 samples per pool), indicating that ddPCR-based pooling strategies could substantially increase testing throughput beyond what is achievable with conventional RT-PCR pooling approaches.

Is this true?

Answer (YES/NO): NO